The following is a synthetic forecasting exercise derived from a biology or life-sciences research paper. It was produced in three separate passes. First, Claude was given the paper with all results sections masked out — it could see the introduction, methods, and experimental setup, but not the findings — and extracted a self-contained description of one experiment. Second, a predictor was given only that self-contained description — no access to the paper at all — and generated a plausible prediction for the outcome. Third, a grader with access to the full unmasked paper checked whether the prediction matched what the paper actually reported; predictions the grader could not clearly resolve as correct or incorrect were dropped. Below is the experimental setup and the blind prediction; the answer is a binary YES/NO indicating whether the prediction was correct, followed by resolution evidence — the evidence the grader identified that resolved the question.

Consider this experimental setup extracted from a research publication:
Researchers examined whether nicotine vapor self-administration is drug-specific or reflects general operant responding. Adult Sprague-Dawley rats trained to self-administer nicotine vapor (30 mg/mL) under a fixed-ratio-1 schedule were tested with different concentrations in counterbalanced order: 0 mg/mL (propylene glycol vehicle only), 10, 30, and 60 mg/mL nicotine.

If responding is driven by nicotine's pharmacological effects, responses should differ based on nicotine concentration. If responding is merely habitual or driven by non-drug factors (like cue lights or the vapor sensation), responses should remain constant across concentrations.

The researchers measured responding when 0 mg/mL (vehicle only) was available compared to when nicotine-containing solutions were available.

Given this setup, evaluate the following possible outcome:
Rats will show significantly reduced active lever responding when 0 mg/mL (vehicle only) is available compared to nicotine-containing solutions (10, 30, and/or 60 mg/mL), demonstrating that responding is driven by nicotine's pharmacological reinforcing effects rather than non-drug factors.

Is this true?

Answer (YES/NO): NO